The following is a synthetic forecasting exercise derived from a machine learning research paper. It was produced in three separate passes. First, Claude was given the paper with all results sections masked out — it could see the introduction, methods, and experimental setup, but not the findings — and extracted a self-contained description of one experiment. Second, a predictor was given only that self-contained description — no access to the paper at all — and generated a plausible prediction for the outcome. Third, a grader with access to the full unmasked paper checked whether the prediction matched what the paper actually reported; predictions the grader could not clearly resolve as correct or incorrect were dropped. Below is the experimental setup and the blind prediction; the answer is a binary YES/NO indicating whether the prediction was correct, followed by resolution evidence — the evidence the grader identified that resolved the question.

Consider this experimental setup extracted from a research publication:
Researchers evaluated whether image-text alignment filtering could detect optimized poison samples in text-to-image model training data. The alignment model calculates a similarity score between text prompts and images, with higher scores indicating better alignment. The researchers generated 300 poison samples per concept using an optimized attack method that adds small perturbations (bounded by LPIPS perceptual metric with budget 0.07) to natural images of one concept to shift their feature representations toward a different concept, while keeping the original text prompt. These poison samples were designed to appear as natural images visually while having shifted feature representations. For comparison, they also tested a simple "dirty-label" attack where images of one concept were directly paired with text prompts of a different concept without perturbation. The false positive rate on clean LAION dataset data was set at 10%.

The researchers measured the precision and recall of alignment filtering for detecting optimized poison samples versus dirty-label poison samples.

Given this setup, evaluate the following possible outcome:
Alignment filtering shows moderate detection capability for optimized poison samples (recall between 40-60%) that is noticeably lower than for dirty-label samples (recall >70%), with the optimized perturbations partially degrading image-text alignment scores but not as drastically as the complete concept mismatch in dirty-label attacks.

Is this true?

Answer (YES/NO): YES